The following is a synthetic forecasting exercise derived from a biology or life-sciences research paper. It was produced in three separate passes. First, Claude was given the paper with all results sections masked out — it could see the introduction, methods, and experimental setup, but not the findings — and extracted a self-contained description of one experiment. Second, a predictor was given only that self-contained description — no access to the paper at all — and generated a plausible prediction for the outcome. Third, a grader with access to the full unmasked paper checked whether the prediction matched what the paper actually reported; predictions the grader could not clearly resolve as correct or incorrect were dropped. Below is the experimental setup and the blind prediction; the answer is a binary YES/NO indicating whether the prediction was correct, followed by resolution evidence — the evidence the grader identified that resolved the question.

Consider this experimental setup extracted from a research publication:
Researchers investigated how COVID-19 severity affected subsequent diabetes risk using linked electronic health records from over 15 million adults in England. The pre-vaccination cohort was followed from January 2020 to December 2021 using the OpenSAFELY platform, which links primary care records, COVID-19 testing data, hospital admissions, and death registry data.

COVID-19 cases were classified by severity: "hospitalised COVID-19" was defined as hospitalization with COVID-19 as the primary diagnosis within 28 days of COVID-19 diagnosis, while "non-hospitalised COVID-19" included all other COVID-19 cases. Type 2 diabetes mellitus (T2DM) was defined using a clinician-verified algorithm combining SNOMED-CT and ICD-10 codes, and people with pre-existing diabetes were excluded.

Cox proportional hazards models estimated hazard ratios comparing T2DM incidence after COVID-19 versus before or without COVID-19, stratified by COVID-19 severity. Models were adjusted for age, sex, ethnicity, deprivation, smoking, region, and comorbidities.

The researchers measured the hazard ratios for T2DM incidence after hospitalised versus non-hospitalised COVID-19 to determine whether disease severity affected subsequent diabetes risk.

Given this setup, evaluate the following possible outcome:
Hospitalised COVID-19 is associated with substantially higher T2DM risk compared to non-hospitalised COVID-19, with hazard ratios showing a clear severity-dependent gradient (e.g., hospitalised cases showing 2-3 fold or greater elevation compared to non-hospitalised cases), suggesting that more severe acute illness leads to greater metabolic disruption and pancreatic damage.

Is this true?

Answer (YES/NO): YES